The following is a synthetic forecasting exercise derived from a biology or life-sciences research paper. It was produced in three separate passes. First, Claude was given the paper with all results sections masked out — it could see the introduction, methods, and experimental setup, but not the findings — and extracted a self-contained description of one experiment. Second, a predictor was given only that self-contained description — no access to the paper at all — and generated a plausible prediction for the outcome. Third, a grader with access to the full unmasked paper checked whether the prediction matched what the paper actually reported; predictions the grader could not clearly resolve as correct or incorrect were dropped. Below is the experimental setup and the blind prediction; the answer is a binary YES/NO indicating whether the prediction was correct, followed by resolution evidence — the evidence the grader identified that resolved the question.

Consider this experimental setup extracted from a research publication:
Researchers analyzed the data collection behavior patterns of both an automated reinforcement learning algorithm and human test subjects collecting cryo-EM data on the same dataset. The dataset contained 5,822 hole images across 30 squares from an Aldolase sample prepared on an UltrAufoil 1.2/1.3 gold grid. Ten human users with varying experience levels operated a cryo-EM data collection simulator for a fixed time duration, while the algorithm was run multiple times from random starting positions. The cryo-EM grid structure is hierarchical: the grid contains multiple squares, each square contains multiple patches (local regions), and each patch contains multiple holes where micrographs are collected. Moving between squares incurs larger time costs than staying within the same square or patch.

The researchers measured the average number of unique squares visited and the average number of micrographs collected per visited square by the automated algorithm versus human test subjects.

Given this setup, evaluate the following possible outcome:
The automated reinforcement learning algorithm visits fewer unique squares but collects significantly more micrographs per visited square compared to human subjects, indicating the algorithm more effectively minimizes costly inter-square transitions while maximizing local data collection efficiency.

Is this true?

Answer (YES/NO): YES